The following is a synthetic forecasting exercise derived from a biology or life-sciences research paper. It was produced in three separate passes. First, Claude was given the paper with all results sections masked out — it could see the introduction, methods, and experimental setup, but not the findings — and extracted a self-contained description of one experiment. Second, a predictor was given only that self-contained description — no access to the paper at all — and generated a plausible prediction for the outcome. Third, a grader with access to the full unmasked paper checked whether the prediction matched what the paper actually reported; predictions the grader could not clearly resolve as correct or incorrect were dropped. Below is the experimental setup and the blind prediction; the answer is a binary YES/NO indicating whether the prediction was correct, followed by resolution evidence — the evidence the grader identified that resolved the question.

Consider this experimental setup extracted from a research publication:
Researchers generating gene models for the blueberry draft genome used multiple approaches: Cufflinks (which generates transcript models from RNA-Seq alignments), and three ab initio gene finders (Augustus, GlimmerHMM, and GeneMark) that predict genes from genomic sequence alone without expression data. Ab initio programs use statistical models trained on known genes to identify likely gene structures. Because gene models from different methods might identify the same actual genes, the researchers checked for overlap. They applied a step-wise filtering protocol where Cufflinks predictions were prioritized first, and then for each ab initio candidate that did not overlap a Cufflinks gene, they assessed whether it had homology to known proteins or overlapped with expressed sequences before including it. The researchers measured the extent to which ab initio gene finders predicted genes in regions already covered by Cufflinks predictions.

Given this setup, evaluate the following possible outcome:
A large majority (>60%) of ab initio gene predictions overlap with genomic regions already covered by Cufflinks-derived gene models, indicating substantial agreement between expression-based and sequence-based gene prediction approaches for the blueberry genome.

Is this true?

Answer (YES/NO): YES